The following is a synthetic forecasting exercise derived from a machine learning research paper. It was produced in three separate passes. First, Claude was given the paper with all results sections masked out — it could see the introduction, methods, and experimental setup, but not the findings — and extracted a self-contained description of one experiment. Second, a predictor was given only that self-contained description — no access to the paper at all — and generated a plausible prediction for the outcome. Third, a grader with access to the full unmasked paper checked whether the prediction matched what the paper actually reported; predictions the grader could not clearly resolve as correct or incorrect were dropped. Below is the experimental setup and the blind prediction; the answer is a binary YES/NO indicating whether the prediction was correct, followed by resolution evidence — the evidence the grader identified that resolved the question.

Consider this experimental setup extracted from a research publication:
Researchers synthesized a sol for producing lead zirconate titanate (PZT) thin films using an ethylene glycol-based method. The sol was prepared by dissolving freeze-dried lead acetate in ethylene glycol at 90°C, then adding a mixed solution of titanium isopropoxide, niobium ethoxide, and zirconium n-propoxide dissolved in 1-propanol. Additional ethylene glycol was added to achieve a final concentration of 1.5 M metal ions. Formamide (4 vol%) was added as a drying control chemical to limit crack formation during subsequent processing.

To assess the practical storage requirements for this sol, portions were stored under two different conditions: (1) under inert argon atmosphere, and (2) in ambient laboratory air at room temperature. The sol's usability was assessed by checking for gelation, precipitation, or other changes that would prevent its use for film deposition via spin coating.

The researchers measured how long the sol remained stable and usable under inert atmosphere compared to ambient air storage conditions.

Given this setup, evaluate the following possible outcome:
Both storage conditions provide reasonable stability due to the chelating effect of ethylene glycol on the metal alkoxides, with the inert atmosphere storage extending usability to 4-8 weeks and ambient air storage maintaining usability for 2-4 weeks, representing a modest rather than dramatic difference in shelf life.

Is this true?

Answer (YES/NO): NO